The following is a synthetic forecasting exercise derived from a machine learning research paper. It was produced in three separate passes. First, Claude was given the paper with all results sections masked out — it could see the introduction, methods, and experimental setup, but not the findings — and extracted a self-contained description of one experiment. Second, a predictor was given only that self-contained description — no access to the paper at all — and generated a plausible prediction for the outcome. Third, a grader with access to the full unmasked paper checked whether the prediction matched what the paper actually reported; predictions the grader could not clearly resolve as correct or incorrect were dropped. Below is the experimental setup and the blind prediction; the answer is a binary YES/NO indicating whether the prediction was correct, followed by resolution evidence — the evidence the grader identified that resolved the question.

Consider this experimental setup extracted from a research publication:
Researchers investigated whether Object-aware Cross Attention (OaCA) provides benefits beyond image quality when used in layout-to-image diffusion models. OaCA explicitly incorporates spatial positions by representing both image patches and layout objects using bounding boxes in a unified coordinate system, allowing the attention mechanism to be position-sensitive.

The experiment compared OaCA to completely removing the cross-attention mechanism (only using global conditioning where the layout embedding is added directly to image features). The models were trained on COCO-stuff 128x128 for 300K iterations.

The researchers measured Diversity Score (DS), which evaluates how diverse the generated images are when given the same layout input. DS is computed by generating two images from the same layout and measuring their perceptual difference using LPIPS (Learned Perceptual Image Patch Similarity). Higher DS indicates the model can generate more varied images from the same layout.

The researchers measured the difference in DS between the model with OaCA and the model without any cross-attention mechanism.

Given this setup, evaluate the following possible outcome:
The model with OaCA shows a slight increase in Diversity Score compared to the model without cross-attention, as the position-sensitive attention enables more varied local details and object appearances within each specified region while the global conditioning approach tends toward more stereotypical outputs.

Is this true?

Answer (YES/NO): NO